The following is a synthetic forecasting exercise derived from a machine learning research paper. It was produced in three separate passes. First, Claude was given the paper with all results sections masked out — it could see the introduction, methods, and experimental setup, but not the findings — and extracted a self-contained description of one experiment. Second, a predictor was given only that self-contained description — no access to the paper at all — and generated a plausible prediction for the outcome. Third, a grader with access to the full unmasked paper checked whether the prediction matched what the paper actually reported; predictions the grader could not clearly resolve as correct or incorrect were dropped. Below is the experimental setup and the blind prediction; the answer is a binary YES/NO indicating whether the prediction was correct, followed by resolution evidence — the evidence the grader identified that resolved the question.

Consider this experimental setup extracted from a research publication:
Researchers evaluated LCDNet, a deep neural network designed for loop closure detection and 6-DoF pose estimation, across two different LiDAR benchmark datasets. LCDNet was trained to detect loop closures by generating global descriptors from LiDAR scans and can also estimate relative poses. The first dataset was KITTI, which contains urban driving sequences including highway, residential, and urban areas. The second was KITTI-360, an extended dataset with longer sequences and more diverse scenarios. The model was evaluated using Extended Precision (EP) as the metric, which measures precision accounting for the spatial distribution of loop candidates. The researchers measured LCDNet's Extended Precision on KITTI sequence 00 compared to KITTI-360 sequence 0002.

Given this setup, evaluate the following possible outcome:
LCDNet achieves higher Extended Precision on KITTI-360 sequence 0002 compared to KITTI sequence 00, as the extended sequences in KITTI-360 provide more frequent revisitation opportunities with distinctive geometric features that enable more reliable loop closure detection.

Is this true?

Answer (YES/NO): YES